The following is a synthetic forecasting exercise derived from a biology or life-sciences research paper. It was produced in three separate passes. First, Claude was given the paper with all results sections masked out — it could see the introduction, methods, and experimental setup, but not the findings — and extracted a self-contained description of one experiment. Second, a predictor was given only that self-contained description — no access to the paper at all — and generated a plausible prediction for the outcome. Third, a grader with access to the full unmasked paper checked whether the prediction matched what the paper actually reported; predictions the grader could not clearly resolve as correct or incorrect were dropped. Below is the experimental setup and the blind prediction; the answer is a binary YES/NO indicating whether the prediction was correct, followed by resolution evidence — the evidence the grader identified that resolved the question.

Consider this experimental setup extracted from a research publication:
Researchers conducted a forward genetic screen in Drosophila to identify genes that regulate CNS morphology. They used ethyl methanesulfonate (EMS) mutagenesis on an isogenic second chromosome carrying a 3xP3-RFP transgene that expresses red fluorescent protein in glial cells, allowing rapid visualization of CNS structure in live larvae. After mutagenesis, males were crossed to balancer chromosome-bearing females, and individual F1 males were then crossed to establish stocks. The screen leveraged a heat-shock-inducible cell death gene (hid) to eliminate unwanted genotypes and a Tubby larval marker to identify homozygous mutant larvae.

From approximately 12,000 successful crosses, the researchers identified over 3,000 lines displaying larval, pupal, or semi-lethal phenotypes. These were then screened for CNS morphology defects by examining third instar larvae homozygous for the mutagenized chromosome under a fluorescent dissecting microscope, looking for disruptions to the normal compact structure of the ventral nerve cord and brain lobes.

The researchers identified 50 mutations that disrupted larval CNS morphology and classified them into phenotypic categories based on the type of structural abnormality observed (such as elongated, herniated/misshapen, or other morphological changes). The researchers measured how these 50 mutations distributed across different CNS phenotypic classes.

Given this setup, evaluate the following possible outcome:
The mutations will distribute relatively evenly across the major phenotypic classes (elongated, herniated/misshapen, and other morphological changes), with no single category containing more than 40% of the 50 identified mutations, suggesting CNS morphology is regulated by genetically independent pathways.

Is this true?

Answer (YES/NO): NO